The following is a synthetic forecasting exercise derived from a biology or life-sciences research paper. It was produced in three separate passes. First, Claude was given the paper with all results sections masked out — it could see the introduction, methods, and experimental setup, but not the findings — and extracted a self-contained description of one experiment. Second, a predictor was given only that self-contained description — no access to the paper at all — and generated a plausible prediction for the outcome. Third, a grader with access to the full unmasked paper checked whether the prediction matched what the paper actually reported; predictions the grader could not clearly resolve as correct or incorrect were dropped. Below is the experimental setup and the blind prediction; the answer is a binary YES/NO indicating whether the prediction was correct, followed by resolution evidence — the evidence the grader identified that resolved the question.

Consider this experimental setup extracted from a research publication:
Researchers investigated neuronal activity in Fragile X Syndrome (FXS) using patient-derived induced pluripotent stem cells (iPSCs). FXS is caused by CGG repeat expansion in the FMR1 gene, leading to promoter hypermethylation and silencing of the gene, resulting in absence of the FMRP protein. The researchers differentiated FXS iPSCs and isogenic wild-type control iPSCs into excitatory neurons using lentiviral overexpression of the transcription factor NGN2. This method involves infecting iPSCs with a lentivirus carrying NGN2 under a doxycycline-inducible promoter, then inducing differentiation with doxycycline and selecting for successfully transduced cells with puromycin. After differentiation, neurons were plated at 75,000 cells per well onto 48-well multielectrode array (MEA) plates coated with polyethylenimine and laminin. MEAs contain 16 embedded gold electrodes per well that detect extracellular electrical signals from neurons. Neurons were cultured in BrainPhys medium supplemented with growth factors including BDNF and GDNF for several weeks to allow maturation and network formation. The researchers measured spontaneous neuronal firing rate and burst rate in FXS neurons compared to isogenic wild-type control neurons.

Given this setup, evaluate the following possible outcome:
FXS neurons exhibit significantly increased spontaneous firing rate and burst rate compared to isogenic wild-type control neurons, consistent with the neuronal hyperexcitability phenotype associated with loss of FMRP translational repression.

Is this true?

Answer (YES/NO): YES